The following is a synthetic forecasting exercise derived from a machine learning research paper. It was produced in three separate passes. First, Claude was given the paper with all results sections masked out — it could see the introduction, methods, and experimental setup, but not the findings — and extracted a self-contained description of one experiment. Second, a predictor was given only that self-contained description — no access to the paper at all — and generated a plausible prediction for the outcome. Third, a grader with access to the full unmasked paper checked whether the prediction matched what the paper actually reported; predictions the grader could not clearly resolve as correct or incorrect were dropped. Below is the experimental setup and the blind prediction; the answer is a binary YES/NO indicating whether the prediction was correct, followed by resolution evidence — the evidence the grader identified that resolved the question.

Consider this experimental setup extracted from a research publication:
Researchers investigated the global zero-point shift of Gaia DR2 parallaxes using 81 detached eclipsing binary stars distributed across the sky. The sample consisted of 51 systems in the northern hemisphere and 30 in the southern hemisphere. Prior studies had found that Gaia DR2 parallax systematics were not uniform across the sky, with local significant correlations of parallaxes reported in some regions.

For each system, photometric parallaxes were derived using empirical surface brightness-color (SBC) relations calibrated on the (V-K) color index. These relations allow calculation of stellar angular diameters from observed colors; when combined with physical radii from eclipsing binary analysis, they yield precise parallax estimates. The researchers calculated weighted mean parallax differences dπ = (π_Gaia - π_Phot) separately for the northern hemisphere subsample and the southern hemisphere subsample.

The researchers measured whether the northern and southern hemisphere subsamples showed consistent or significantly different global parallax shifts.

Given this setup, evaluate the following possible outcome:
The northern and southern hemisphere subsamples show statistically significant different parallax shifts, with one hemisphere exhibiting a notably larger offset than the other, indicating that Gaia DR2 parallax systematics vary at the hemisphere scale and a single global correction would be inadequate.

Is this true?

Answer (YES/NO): NO